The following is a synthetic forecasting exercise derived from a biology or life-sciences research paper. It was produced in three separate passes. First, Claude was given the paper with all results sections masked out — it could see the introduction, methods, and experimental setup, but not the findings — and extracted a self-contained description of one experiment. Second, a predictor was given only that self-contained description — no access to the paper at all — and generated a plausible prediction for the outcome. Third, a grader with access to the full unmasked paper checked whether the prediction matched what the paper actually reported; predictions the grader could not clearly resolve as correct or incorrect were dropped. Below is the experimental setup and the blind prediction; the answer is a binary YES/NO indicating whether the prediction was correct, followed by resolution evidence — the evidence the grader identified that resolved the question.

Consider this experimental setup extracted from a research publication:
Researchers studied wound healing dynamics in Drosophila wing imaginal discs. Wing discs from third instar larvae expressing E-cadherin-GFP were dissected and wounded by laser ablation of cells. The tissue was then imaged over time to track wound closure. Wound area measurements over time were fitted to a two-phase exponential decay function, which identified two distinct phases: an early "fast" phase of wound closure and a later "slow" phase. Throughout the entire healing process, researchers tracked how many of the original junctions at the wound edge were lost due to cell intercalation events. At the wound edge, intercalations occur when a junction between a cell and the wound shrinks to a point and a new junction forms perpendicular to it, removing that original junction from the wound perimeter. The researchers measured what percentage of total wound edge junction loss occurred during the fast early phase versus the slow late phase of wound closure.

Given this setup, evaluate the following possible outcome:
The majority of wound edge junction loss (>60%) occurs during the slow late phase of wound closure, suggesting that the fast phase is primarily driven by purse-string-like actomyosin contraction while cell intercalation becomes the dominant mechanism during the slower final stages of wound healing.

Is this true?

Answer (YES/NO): YES